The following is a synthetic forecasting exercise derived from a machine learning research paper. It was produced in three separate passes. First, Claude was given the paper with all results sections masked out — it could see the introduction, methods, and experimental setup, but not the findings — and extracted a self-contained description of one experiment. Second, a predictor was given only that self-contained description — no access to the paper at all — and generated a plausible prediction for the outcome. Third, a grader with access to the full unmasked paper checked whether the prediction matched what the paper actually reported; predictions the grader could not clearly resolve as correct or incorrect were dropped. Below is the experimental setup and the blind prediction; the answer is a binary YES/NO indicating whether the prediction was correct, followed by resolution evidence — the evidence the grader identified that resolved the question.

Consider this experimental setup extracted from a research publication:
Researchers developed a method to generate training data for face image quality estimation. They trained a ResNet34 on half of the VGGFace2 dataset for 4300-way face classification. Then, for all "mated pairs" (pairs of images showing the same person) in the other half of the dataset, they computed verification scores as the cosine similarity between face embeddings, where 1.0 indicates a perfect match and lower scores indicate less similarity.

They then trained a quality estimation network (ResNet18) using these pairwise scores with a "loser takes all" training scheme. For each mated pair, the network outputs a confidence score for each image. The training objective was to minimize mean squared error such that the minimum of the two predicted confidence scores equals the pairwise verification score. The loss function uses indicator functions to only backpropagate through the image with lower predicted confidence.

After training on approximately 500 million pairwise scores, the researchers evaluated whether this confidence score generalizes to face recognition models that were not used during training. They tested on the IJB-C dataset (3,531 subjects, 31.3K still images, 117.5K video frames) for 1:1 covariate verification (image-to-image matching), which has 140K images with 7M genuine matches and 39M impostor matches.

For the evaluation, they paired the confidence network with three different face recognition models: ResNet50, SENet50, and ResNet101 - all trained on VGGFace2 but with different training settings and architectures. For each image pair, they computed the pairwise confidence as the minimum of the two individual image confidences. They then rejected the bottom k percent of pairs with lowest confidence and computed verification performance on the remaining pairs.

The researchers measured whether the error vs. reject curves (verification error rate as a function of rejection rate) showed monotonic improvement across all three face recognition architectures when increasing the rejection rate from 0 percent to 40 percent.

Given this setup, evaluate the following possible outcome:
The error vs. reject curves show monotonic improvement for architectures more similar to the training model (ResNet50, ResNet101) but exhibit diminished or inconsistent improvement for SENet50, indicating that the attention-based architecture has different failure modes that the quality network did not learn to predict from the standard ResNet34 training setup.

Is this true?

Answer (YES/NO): NO